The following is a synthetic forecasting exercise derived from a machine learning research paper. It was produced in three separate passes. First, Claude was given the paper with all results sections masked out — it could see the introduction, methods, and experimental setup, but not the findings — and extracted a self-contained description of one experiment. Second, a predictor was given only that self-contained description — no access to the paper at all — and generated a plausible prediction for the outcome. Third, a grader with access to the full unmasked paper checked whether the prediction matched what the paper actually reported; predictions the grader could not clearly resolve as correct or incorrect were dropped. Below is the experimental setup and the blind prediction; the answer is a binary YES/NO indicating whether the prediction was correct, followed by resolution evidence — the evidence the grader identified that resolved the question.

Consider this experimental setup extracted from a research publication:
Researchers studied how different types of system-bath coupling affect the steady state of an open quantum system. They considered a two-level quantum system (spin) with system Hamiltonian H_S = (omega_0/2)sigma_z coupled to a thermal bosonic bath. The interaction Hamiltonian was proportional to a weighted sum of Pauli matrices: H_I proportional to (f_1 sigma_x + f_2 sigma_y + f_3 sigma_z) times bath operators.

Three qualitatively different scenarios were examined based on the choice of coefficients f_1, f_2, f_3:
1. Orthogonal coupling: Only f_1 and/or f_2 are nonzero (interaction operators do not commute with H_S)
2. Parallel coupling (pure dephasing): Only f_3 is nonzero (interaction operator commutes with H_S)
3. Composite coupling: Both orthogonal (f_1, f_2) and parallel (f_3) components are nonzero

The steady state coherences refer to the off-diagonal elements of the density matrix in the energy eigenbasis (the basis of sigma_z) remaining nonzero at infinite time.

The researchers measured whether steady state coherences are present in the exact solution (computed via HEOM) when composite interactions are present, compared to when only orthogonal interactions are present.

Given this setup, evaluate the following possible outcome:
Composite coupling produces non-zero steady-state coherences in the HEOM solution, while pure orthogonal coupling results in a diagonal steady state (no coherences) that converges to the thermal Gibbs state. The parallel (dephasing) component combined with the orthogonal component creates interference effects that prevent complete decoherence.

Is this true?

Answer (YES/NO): YES